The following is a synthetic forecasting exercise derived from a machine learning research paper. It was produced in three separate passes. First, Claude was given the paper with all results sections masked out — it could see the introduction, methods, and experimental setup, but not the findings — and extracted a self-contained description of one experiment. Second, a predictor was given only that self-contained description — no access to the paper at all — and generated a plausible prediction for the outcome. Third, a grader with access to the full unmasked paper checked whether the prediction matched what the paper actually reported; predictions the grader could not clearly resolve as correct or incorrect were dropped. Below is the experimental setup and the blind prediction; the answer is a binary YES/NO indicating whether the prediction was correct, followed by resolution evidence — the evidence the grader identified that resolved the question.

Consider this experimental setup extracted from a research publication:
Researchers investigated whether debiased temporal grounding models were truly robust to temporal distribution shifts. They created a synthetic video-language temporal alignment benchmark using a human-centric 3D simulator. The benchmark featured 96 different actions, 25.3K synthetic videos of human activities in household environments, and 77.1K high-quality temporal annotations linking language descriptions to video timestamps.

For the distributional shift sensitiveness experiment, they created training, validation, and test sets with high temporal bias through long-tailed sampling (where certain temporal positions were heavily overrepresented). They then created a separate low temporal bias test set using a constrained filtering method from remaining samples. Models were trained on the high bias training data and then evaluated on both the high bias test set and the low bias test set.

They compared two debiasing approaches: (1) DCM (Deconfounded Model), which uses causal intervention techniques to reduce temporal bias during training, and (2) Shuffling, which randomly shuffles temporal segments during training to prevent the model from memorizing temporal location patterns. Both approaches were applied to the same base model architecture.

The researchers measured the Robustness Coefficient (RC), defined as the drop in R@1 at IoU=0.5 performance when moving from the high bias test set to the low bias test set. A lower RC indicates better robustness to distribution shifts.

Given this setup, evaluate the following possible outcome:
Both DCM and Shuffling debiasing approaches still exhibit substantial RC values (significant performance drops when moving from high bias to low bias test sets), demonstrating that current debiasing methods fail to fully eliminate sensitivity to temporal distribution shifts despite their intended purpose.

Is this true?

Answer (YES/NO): NO